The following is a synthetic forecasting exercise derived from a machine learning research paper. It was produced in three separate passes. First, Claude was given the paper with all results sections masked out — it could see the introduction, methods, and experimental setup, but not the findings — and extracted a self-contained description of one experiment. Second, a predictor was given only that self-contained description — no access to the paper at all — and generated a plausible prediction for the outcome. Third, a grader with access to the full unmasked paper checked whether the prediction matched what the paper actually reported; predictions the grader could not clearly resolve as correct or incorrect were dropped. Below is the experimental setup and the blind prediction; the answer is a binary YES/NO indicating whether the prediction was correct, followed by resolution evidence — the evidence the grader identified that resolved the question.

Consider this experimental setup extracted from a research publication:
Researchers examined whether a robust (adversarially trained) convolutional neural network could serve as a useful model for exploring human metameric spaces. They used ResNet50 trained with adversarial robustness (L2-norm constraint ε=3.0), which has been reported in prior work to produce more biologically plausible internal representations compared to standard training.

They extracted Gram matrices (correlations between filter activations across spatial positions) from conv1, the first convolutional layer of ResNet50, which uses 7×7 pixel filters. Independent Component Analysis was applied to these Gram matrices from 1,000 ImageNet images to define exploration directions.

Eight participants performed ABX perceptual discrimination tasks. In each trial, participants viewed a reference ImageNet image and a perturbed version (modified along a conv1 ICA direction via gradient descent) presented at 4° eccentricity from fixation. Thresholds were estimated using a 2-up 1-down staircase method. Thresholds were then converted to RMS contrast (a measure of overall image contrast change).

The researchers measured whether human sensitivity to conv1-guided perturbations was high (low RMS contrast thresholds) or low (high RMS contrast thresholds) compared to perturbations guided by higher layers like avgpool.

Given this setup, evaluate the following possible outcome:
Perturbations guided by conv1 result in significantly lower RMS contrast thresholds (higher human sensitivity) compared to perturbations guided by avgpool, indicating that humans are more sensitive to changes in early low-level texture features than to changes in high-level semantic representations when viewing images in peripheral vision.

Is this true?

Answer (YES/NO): NO